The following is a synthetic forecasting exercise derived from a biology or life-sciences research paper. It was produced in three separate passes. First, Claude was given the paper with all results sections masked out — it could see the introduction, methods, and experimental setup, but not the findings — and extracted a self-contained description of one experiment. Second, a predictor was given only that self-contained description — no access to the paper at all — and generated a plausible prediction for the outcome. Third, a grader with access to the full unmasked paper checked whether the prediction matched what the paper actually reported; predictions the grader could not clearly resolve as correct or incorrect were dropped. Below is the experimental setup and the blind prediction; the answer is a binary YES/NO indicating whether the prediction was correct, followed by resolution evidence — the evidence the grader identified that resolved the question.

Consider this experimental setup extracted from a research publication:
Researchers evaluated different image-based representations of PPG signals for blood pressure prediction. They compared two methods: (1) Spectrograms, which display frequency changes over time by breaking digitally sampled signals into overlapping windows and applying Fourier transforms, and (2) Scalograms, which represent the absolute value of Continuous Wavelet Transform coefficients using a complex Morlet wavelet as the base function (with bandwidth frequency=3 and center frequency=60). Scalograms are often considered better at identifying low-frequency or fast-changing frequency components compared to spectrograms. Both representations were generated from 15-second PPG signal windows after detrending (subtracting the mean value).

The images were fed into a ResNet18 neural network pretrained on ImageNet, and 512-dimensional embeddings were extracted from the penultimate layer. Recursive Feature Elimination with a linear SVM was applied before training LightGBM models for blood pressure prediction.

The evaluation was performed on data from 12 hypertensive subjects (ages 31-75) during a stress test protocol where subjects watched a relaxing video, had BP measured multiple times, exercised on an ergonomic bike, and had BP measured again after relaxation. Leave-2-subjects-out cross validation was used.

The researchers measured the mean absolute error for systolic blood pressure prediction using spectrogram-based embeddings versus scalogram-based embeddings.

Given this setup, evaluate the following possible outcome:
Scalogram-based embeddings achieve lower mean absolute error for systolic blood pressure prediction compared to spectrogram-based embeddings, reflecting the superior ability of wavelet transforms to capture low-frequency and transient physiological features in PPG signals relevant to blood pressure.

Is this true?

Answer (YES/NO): NO